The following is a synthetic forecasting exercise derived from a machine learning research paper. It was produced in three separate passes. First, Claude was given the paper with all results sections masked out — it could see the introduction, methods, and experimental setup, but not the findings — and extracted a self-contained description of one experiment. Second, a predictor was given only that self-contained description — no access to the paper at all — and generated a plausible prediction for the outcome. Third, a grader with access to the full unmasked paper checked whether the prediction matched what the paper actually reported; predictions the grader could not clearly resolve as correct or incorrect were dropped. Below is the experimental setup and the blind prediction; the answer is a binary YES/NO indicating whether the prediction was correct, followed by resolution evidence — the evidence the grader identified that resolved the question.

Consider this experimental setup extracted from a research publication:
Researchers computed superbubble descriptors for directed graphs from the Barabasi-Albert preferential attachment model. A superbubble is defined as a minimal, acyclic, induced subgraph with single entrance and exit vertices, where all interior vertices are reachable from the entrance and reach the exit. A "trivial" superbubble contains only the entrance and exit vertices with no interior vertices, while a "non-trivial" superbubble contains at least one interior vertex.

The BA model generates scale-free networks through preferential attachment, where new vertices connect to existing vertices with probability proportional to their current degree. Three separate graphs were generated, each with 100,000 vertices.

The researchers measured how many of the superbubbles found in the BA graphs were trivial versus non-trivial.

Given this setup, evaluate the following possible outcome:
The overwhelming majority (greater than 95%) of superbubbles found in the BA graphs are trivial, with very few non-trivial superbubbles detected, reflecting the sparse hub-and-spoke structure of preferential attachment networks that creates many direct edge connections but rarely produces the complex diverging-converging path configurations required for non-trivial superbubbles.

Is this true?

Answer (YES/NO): NO